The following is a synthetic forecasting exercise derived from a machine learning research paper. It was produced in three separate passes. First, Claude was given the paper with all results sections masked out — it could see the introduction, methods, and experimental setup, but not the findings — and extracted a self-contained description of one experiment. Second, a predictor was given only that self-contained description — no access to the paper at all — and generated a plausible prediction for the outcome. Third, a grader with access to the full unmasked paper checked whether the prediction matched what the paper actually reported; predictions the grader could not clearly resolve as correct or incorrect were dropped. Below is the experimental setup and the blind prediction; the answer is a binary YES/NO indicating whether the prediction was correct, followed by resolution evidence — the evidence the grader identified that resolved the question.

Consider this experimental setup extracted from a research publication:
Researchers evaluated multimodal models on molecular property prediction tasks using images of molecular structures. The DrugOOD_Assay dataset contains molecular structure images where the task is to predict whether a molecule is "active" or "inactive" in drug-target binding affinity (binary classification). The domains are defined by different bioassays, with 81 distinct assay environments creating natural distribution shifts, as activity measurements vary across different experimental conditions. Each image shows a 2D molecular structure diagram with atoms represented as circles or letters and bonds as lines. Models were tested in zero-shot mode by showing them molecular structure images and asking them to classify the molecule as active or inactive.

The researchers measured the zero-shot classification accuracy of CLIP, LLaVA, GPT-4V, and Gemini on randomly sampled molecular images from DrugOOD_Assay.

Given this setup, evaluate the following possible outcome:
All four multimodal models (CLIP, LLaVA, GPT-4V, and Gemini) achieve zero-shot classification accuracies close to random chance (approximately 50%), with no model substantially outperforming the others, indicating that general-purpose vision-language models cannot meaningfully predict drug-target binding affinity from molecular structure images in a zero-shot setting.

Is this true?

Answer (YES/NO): YES